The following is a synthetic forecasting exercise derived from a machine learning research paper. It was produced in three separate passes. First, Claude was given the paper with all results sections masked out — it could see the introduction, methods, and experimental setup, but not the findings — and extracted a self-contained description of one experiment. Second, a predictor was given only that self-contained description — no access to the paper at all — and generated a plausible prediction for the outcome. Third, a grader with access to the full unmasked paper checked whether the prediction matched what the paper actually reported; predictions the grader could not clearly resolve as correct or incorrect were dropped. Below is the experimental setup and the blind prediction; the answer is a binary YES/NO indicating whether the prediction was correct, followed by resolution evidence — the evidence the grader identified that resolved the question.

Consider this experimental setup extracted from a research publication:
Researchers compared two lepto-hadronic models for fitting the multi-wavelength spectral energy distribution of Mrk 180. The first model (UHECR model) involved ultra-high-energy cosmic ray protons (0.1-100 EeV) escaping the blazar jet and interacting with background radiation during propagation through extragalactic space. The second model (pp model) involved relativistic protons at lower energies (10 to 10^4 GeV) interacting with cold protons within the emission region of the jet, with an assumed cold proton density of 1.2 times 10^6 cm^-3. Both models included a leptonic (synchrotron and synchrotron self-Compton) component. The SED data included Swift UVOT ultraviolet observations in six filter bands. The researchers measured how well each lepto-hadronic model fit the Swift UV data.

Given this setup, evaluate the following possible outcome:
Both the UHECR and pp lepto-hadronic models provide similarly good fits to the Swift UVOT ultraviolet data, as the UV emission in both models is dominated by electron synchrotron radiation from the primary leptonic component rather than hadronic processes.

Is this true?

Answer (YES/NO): NO